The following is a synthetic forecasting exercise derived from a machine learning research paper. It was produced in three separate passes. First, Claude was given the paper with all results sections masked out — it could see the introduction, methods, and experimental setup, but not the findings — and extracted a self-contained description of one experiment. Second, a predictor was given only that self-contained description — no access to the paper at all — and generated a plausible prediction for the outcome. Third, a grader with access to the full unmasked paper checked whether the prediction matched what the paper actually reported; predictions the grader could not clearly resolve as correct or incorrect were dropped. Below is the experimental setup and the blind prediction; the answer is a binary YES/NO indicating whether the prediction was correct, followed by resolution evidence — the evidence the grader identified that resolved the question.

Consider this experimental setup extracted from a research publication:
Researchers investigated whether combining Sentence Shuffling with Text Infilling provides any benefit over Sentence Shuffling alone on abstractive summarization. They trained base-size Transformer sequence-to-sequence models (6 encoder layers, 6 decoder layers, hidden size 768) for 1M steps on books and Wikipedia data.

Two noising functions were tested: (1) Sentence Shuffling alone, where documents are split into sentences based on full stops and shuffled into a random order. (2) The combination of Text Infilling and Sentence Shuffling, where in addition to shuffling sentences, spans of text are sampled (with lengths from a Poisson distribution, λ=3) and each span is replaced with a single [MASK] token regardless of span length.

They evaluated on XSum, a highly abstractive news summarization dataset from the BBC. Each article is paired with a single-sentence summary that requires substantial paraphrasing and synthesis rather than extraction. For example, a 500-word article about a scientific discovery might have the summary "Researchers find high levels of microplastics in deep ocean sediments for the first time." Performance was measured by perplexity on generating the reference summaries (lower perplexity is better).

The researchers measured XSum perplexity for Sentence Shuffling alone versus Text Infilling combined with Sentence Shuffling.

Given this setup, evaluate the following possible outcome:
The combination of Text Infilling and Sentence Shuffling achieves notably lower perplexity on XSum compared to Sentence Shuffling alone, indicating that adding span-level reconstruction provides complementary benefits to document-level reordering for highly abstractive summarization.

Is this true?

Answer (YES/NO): YES